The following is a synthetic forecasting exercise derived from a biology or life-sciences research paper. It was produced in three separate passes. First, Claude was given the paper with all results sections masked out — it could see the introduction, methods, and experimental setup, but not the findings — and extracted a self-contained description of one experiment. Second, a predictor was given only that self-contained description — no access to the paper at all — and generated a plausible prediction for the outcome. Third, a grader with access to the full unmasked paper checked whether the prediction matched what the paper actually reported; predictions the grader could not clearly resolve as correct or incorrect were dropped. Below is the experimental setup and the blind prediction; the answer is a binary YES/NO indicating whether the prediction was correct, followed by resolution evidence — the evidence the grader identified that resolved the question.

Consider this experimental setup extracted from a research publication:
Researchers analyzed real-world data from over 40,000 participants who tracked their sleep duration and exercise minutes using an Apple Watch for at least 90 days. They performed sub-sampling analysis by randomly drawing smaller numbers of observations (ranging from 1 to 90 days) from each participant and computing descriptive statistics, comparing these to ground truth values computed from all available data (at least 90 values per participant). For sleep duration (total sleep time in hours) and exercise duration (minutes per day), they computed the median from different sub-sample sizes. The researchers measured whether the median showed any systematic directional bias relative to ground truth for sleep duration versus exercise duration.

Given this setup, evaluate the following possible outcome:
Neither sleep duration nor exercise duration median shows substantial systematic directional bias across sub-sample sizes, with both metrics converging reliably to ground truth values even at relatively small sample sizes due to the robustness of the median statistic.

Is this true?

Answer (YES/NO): NO